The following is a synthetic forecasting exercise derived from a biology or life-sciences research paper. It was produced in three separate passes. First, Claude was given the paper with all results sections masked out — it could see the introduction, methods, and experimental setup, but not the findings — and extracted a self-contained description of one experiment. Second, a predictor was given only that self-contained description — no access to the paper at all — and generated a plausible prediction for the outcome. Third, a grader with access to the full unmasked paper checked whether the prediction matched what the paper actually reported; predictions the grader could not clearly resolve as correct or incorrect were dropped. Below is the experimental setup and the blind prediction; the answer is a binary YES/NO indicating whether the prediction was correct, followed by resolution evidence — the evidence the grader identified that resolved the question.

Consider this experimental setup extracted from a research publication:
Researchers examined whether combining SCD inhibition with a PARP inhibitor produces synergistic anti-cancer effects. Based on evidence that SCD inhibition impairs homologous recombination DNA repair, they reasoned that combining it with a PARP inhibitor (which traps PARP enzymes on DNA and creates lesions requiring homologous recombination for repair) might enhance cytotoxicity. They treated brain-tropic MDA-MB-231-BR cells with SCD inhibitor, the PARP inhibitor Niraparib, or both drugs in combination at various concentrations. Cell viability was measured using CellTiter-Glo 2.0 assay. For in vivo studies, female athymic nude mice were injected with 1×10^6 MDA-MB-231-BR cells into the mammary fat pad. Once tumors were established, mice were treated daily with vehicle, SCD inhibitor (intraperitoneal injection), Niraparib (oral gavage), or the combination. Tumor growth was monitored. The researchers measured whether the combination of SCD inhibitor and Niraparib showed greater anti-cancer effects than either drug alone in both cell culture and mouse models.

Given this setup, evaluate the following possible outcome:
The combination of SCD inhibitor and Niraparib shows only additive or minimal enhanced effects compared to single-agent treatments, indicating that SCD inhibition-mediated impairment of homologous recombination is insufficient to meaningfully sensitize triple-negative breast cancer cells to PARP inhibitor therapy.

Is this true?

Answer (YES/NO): NO